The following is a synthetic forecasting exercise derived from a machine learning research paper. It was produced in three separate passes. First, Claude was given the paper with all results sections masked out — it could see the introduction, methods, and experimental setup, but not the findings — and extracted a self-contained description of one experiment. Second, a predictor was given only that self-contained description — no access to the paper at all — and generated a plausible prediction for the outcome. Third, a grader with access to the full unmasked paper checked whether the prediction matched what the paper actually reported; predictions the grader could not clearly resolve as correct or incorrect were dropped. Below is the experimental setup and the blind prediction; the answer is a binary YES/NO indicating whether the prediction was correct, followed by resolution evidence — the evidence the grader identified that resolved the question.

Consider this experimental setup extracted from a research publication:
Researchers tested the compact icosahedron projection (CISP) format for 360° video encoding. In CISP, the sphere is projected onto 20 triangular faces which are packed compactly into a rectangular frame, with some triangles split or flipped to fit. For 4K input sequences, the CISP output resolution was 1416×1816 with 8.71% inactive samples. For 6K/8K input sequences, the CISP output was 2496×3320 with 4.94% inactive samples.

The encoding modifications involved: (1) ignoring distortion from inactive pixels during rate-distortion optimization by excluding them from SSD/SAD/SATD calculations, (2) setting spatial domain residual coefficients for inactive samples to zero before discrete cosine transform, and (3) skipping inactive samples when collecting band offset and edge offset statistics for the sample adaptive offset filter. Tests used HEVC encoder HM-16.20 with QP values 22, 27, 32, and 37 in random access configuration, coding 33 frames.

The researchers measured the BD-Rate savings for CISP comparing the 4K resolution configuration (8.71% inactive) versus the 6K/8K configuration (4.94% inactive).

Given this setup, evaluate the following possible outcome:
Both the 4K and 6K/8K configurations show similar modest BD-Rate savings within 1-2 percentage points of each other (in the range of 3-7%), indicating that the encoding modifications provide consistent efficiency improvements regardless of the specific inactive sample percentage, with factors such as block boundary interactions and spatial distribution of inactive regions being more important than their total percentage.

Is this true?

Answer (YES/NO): NO